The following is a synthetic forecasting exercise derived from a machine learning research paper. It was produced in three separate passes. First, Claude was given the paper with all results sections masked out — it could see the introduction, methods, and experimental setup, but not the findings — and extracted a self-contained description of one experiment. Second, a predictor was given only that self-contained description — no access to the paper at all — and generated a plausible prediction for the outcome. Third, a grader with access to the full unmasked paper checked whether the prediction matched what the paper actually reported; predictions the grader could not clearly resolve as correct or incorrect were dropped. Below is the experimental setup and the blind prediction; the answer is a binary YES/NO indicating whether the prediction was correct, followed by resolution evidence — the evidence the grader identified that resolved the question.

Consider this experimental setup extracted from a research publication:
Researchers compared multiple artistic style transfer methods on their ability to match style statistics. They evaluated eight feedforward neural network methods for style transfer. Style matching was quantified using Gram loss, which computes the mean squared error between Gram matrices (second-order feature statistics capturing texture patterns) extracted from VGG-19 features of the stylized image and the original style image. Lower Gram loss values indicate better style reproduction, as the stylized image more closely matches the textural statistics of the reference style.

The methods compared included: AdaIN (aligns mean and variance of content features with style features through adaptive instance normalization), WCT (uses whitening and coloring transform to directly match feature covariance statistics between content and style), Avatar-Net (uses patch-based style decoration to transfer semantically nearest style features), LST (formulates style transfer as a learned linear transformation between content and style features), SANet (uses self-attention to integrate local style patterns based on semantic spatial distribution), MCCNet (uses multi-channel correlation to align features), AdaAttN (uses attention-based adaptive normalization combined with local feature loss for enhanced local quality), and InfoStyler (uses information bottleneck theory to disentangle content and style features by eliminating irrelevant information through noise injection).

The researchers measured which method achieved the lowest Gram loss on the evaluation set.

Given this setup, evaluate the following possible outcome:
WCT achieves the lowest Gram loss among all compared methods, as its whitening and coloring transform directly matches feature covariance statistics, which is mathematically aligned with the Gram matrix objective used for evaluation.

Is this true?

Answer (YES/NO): YES